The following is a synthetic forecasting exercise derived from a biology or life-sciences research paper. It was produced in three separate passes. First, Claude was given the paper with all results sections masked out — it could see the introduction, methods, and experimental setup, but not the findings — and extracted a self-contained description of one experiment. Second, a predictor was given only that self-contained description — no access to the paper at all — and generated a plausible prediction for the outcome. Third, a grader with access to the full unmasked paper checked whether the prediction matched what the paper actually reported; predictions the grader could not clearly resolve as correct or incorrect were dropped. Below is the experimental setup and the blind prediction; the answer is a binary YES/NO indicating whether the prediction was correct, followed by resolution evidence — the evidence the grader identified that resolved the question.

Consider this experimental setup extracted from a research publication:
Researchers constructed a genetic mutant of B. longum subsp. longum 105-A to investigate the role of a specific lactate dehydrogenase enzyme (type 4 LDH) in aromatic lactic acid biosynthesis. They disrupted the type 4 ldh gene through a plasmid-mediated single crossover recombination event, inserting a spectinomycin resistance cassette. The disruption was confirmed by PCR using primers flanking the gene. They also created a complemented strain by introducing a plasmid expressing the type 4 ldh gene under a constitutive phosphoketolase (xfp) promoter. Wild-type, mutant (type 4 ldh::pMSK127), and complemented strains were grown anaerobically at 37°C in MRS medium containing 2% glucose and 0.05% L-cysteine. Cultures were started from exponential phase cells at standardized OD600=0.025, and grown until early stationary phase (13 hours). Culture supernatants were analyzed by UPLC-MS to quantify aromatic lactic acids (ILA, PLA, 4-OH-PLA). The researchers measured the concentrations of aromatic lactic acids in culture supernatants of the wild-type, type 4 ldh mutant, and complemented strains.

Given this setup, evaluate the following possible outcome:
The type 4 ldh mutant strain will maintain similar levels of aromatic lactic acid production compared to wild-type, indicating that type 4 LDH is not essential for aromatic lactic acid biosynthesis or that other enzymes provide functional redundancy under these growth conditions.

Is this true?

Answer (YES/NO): NO